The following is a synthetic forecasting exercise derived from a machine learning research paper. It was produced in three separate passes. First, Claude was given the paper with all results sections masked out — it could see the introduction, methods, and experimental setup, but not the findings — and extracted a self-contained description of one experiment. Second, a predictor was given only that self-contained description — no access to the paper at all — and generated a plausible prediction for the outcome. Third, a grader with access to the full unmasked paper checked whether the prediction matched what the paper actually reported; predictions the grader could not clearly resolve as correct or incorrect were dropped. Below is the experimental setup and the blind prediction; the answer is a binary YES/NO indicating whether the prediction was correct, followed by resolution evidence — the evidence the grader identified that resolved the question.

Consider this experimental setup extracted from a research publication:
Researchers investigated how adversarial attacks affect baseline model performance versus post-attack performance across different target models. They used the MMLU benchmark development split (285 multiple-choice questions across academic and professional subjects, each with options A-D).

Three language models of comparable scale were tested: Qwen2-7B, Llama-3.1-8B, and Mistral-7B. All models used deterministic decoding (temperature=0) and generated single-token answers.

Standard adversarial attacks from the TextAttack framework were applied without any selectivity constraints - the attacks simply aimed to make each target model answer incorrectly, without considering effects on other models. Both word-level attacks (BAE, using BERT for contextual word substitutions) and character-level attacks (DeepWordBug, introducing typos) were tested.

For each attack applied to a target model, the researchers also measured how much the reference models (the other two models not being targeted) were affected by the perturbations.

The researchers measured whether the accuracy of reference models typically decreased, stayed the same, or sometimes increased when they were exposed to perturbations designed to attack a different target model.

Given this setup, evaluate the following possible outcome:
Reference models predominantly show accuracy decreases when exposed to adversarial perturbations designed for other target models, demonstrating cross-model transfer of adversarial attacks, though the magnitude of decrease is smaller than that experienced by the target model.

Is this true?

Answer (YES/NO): YES